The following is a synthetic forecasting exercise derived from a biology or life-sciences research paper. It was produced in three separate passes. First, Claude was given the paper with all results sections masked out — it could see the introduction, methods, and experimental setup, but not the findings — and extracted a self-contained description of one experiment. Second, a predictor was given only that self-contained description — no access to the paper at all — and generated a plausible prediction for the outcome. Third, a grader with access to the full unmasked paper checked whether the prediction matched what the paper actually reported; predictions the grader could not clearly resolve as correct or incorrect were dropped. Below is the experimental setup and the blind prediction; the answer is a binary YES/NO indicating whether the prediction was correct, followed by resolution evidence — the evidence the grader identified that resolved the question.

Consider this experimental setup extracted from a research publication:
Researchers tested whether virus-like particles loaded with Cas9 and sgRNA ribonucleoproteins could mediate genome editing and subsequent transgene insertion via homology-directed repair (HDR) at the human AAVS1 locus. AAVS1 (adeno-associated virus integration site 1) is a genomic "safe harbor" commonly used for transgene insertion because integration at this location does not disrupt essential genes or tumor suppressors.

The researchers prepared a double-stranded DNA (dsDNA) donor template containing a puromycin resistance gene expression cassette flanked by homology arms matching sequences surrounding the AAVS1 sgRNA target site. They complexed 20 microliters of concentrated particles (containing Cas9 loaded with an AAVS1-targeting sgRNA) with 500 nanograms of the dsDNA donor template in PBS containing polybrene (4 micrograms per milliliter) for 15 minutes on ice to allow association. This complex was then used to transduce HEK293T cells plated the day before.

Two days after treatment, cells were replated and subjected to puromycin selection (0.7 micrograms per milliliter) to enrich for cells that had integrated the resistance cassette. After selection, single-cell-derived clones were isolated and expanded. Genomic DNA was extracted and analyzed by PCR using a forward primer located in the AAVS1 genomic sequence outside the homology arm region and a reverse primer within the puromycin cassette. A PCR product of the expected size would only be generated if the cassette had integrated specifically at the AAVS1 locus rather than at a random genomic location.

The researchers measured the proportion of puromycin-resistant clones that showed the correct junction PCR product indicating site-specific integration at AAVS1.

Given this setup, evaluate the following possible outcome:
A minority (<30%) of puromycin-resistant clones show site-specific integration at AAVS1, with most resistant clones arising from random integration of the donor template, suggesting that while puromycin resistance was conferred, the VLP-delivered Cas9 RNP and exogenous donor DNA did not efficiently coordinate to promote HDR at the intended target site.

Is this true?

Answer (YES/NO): NO